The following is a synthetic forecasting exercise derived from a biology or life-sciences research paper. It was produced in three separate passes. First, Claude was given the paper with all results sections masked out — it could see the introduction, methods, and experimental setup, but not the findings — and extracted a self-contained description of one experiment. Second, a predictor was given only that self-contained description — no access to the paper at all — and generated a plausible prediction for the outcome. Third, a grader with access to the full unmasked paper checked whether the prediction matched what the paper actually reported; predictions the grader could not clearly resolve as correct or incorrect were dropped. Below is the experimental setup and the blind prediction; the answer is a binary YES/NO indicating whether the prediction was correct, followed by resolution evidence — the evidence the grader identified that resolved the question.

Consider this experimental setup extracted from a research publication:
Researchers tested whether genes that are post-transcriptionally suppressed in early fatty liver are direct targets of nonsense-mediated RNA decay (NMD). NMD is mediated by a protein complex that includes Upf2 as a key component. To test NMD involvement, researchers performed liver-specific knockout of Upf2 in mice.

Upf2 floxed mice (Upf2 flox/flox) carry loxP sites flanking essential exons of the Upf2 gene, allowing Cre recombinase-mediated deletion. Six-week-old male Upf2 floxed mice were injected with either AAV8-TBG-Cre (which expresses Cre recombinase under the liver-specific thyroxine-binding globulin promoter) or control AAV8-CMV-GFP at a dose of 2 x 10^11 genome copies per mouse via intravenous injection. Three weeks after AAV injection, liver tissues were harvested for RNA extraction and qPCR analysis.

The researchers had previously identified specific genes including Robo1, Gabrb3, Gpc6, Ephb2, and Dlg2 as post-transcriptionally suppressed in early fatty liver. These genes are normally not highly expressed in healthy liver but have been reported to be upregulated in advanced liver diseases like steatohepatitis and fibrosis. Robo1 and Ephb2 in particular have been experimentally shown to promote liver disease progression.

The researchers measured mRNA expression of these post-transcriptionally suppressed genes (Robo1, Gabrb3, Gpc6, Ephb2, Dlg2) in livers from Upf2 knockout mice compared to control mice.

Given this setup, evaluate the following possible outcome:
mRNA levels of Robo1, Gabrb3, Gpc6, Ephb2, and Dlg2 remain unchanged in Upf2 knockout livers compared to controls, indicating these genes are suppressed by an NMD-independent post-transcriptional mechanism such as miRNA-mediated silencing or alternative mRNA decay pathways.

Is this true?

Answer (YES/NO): NO